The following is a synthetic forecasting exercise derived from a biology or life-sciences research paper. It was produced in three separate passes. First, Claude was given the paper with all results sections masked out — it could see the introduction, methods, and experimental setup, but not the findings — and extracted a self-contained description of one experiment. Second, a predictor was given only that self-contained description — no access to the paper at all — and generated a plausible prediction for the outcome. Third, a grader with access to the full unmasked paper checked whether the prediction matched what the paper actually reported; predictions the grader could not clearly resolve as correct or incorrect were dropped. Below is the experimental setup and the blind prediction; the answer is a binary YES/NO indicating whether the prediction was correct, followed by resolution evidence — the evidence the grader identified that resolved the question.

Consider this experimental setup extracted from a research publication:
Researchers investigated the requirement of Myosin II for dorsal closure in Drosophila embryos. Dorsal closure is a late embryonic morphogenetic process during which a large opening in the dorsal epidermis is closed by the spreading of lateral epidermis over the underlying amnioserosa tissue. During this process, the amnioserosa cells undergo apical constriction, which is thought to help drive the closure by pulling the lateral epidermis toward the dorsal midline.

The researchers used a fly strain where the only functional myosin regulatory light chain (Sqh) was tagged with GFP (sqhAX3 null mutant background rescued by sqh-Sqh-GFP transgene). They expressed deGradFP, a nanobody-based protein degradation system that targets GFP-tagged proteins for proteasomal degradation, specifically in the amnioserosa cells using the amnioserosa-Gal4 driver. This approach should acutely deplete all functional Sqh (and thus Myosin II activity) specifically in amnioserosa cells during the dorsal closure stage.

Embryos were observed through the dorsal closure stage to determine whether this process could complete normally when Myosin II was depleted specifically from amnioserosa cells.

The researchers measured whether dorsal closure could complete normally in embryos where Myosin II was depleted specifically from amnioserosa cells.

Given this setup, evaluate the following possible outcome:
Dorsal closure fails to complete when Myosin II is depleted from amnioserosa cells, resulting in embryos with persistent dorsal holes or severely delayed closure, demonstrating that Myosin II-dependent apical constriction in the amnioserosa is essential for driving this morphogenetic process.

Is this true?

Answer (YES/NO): YES